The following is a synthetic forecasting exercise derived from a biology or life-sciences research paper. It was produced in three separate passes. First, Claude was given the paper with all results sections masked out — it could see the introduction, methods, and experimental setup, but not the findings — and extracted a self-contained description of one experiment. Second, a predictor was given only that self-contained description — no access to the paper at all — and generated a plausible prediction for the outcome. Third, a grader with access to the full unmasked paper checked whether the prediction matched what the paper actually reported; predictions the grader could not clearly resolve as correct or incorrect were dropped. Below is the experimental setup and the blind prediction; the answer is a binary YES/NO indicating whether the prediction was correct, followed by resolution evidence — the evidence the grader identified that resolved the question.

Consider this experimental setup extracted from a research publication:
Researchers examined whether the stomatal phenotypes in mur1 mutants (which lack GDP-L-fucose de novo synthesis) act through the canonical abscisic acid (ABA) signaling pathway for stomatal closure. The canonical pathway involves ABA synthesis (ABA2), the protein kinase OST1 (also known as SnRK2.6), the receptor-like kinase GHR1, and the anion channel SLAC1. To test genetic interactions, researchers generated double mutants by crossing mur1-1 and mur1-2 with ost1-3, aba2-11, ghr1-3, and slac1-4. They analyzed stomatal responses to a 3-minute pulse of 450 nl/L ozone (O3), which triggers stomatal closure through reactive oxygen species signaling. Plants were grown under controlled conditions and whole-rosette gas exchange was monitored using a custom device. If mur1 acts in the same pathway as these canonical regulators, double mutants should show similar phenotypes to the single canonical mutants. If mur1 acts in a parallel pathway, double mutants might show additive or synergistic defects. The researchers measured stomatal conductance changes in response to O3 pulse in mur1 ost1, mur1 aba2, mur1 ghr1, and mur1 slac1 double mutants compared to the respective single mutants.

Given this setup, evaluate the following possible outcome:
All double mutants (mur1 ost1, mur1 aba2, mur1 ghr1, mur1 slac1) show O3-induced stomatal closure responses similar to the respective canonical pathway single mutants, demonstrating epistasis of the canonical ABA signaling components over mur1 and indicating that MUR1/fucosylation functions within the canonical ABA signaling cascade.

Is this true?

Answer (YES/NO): NO